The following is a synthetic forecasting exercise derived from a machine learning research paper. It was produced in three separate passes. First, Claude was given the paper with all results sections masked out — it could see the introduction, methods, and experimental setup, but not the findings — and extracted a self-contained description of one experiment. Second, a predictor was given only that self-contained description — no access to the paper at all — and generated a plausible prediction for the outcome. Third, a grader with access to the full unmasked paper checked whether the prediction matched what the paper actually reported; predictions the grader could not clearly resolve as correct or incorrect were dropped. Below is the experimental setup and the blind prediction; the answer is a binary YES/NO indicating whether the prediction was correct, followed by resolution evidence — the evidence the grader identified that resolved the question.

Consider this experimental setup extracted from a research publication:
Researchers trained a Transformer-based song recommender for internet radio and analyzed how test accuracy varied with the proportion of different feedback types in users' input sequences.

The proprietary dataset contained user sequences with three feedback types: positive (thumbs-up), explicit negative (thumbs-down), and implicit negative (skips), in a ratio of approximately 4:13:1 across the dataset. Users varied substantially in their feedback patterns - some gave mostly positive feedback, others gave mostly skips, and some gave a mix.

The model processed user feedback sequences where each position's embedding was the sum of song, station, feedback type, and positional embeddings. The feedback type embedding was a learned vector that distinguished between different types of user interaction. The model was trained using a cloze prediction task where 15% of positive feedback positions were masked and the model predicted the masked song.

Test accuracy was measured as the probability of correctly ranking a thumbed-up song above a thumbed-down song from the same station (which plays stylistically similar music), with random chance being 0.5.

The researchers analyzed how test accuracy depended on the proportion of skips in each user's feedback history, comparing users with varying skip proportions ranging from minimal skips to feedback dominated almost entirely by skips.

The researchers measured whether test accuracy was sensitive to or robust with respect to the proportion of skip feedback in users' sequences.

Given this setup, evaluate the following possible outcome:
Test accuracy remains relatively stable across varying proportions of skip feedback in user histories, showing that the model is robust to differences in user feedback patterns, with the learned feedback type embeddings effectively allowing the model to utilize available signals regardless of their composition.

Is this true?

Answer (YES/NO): YES